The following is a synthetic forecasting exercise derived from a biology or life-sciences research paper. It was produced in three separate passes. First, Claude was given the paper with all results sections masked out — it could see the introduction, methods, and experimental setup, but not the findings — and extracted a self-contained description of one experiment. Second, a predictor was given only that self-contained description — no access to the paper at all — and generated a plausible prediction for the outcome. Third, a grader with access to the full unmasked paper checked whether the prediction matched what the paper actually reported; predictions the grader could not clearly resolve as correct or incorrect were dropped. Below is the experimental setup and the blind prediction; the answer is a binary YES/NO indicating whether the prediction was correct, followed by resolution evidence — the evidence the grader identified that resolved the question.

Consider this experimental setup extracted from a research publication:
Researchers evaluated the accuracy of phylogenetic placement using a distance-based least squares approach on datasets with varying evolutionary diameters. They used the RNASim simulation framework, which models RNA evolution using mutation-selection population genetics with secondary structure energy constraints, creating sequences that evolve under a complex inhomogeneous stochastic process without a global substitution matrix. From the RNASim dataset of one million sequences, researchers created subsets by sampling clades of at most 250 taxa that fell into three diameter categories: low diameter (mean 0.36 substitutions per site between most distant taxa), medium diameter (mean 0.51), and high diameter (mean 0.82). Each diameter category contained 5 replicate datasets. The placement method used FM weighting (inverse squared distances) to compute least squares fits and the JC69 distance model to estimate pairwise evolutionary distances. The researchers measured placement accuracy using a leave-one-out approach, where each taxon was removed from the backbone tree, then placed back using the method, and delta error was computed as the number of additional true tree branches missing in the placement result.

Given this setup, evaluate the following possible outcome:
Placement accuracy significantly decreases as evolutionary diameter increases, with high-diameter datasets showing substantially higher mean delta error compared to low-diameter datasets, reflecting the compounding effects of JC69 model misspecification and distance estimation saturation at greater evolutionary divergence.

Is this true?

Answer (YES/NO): NO